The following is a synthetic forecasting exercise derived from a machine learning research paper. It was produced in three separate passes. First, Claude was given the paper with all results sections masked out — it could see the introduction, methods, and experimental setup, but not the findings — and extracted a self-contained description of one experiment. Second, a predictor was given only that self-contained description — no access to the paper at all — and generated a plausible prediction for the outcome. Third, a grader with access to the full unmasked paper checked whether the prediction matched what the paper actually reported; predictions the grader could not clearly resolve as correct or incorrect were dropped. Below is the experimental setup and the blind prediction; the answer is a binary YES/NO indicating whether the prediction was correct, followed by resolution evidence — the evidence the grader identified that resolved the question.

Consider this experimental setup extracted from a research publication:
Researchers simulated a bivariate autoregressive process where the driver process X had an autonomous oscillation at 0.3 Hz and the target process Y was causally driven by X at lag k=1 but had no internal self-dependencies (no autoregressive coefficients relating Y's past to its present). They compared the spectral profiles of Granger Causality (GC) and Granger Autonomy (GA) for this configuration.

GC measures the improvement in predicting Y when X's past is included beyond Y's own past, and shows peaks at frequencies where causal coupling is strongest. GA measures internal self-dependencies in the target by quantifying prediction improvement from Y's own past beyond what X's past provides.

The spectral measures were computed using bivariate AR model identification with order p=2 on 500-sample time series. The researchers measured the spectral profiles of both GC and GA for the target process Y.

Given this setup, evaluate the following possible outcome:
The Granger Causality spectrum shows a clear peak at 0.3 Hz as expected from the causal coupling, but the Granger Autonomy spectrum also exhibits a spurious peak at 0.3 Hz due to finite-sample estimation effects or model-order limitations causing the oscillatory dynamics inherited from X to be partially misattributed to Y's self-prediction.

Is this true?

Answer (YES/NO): NO